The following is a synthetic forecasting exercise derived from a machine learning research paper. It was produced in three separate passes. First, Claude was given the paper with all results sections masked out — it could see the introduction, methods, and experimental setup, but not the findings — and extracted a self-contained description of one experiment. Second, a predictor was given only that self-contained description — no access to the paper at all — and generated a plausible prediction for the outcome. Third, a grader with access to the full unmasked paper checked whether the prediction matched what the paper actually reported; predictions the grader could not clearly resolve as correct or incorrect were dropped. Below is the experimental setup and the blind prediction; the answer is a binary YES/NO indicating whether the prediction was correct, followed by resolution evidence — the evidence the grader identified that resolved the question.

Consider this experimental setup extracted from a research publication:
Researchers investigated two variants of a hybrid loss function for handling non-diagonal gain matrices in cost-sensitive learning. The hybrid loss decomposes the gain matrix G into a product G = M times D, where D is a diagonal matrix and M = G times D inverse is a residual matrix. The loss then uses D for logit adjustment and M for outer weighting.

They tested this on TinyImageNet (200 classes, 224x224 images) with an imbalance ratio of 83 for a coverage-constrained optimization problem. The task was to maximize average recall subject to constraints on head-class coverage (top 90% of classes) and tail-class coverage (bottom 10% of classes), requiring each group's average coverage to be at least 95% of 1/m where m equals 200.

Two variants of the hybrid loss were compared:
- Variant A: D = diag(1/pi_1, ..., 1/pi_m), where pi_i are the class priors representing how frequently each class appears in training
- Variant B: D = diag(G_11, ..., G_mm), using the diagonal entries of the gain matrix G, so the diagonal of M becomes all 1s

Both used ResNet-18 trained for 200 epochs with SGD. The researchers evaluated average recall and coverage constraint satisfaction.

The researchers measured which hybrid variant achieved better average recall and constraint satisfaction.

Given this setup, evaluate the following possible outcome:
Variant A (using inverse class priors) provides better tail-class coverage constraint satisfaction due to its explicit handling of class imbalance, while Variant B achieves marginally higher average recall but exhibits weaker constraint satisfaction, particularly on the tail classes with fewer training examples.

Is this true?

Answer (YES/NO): NO